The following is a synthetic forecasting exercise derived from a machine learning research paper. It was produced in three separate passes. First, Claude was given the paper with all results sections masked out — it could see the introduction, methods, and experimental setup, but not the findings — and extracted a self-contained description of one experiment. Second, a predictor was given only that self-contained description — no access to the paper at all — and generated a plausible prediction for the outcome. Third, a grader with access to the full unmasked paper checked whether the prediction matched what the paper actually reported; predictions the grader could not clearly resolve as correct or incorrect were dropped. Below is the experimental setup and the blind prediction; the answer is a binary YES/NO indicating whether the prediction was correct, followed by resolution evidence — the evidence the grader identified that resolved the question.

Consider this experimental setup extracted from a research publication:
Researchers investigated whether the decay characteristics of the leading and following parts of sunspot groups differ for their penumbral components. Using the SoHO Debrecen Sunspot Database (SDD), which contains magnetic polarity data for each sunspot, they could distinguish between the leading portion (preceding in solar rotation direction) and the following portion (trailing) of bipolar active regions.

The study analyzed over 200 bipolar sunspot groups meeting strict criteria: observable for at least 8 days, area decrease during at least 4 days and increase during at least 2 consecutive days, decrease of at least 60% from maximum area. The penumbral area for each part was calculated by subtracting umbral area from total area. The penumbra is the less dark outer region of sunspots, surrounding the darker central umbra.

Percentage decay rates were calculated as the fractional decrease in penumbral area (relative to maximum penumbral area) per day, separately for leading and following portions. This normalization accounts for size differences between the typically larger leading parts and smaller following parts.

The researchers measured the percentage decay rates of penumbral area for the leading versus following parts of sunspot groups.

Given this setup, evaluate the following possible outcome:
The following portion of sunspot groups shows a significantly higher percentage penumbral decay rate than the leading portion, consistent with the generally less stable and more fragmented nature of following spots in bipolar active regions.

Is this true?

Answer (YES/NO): YES